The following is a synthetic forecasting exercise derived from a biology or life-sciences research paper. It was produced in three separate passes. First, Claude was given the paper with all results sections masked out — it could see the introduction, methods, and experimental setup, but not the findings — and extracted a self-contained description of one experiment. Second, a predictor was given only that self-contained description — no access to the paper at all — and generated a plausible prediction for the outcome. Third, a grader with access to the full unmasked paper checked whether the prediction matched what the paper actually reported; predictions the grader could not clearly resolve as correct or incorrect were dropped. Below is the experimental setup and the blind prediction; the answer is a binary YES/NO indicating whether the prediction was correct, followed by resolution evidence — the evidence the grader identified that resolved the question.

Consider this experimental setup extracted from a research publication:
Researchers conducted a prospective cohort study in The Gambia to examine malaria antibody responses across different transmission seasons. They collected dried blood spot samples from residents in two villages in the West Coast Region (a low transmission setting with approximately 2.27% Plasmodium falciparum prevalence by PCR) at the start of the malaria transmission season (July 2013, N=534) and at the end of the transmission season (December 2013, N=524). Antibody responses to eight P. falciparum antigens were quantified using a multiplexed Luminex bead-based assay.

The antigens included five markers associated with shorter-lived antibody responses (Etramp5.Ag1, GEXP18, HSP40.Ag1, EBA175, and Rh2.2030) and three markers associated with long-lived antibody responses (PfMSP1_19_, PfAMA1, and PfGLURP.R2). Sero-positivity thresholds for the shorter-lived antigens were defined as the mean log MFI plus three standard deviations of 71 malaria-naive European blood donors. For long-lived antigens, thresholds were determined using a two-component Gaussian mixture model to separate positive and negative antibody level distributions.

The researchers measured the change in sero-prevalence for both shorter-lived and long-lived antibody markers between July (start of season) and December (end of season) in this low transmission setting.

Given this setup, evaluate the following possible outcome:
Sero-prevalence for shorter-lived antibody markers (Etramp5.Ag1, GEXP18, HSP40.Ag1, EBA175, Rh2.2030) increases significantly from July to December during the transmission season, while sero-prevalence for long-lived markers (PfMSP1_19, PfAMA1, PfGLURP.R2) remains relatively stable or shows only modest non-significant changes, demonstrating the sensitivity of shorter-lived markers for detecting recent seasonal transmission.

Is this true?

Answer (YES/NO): NO